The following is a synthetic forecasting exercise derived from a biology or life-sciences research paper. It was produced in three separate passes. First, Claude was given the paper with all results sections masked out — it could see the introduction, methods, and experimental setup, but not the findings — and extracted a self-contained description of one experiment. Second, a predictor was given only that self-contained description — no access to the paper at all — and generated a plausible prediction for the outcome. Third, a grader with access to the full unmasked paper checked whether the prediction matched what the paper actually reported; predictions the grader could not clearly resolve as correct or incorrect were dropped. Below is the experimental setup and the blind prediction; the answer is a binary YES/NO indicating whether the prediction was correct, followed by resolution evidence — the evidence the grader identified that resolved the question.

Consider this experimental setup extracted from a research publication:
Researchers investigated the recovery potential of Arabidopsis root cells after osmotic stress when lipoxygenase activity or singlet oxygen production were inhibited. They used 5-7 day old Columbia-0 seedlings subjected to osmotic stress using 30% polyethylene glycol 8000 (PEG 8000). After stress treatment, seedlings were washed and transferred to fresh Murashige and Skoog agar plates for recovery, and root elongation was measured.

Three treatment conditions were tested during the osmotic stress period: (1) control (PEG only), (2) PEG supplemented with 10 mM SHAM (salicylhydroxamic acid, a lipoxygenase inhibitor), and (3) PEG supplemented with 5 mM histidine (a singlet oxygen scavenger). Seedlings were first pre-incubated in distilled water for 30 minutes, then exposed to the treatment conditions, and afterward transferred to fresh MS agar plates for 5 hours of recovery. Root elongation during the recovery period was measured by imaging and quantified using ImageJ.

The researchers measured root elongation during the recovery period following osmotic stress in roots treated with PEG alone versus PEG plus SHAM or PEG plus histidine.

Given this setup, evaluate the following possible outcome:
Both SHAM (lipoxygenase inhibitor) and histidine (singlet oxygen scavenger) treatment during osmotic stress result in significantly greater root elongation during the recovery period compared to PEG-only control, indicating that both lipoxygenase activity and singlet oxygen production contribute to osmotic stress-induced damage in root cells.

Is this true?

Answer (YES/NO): YES